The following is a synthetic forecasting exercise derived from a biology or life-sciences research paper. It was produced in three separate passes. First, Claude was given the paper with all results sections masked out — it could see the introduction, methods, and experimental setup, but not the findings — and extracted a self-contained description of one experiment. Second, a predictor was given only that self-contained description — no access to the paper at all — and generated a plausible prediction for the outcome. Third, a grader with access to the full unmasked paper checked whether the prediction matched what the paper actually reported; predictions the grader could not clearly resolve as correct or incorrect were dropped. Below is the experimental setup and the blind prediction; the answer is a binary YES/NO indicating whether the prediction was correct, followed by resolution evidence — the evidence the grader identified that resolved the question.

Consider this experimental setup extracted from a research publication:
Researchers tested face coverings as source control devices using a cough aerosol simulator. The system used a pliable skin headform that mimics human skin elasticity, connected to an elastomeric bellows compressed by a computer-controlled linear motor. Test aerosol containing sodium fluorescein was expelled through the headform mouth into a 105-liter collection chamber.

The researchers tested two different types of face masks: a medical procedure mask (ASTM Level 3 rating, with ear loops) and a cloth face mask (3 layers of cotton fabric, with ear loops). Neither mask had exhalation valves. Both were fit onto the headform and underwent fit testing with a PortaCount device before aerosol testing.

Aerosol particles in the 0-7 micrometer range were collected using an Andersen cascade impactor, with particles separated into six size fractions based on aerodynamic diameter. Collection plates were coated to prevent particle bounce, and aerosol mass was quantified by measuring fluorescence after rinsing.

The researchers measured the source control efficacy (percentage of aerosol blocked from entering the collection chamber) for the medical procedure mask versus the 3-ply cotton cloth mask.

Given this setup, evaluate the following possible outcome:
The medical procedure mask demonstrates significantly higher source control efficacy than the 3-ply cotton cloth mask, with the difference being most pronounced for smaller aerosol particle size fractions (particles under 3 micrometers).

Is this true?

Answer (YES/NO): NO